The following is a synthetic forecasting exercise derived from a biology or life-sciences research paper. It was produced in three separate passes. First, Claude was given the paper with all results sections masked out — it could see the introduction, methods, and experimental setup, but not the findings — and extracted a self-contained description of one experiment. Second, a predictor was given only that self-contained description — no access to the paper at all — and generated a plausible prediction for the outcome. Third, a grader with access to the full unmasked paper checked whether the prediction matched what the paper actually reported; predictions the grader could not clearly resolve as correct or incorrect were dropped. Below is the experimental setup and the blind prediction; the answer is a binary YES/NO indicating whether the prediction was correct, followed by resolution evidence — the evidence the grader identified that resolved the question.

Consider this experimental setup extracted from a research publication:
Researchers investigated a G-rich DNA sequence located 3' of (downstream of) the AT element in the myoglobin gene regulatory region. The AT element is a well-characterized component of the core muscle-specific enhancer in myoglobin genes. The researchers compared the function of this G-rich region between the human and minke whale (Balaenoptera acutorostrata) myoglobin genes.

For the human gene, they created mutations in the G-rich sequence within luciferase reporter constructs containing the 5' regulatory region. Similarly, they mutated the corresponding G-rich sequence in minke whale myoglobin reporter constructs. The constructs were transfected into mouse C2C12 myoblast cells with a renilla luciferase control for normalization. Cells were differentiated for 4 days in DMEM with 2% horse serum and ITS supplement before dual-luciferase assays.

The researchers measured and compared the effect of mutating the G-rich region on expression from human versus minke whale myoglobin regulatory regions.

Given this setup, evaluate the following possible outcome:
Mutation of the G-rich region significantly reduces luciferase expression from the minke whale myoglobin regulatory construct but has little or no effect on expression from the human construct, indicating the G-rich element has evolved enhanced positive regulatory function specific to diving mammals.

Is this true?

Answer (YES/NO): YES